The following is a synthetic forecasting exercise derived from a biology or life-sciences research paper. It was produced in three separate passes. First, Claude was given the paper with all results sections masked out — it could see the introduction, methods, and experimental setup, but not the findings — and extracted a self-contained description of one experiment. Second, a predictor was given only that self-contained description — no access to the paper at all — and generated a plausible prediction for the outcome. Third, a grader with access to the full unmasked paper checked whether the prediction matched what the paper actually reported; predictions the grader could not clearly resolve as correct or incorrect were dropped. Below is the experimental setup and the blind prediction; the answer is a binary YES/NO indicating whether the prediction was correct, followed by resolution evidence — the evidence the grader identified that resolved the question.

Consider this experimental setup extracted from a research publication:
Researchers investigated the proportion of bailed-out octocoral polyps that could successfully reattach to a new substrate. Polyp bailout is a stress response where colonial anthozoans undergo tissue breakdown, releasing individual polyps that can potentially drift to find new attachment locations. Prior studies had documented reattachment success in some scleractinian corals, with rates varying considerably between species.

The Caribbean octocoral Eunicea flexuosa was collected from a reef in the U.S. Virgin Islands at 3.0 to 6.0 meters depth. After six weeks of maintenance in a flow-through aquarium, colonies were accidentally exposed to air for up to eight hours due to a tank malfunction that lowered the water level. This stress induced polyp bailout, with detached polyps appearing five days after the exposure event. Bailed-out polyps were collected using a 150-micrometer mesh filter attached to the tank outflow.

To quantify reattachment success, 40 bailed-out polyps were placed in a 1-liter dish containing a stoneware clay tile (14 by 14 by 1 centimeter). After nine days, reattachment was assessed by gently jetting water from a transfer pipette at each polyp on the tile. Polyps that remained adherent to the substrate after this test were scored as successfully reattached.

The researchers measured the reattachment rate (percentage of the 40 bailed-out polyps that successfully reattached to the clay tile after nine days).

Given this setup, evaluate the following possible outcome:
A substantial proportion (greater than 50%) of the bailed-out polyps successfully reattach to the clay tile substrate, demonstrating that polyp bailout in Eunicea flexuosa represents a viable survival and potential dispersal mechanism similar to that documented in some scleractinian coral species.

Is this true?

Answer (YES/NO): NO